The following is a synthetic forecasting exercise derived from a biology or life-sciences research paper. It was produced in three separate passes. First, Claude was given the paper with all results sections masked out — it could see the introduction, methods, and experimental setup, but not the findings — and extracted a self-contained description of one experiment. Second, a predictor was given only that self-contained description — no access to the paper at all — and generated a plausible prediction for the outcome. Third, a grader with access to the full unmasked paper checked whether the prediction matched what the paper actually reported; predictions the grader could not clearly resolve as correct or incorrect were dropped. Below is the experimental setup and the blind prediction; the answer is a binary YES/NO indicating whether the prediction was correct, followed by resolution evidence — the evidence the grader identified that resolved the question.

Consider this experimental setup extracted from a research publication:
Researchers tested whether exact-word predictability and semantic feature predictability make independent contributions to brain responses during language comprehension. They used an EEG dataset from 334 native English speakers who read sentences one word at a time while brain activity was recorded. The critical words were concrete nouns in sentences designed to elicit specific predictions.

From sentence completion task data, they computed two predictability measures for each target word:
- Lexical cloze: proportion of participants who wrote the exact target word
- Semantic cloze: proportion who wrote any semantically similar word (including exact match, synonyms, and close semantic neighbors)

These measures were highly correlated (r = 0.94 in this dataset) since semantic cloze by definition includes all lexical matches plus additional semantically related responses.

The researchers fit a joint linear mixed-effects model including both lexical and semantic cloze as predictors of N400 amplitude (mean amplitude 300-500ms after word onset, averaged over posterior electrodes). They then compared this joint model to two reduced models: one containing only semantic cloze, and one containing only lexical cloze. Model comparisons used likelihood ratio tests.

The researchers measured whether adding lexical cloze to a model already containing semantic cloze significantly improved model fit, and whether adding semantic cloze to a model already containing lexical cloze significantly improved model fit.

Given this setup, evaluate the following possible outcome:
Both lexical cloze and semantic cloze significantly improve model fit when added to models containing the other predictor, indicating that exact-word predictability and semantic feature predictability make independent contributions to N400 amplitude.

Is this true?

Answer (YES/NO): NO